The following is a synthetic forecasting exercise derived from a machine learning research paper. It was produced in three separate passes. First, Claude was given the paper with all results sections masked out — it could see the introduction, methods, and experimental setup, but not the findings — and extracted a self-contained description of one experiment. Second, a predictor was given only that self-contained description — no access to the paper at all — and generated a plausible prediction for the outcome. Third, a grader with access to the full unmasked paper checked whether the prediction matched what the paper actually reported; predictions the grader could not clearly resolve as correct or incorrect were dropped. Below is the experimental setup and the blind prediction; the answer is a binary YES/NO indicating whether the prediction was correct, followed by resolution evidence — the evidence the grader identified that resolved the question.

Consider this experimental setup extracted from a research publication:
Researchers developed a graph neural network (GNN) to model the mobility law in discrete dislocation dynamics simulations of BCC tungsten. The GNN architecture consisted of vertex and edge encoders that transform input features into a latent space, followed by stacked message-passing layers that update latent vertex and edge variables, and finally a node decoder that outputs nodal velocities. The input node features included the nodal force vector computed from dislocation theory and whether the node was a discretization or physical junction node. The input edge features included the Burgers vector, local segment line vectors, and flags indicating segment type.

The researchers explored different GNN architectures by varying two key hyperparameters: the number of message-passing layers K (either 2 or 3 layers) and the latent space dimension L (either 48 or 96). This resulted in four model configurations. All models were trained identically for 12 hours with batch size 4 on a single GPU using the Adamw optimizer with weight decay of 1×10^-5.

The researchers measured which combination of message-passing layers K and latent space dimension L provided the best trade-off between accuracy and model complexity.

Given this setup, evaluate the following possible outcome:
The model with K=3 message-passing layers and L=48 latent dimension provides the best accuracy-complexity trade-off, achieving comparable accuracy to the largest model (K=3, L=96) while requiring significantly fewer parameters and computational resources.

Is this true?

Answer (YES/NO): NO